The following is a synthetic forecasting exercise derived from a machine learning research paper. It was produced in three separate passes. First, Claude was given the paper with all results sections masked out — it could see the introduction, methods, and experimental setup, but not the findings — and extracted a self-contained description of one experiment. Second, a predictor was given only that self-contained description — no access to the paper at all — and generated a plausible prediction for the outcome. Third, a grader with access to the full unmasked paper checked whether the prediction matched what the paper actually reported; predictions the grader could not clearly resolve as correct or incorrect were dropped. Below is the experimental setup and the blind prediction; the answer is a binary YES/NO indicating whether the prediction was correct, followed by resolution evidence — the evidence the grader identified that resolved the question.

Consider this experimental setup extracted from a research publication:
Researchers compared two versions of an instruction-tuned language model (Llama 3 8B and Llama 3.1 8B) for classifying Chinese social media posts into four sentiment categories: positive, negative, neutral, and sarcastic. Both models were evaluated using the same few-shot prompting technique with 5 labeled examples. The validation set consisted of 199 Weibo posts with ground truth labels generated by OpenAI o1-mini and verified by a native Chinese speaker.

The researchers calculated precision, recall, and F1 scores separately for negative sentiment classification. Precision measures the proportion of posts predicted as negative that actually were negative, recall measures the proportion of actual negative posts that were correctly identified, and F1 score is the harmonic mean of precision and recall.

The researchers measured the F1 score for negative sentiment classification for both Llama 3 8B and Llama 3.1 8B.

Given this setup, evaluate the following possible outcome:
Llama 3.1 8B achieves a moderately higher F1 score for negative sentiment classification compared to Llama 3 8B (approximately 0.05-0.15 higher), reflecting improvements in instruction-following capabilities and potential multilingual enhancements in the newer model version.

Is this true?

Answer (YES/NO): NO